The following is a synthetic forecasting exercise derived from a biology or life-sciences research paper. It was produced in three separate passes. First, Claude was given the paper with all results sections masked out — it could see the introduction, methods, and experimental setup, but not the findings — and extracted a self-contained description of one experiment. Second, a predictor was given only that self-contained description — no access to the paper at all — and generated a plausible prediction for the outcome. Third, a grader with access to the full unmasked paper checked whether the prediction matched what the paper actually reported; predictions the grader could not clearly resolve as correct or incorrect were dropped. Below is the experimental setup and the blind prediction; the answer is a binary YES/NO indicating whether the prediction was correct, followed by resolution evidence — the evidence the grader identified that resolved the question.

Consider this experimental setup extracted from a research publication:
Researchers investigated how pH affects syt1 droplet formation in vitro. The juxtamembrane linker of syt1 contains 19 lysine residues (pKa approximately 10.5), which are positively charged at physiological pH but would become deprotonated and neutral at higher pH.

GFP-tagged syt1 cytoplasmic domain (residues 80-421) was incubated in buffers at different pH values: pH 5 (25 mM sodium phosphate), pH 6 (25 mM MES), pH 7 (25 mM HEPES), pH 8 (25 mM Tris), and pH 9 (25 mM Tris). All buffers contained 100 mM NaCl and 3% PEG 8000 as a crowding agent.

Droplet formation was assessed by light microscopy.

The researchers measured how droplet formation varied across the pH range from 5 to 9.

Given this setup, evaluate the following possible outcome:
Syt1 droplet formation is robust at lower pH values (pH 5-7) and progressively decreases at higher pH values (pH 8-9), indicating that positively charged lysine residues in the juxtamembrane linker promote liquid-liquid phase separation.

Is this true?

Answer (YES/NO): NO